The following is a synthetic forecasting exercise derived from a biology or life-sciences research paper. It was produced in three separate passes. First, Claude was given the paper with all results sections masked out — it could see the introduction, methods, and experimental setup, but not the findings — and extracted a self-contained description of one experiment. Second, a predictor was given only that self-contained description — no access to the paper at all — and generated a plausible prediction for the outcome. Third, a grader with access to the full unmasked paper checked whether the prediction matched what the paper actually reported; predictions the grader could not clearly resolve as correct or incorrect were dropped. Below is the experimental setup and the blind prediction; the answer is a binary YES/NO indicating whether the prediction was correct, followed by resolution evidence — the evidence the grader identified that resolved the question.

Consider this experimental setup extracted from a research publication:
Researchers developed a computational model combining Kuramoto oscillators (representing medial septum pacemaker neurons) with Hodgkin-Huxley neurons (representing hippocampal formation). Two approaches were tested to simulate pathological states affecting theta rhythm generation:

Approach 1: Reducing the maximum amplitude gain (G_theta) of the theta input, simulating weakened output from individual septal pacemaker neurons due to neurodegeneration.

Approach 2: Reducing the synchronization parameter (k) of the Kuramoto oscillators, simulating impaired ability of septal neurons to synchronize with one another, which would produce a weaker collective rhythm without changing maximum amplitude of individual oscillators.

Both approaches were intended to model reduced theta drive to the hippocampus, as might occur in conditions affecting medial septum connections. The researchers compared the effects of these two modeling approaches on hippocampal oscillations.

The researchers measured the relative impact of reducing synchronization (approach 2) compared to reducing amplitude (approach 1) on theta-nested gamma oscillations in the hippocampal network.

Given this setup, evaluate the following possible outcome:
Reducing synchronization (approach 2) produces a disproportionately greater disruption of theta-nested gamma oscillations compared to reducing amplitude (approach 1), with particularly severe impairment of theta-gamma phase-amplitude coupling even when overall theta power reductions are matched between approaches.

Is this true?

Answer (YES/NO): NO